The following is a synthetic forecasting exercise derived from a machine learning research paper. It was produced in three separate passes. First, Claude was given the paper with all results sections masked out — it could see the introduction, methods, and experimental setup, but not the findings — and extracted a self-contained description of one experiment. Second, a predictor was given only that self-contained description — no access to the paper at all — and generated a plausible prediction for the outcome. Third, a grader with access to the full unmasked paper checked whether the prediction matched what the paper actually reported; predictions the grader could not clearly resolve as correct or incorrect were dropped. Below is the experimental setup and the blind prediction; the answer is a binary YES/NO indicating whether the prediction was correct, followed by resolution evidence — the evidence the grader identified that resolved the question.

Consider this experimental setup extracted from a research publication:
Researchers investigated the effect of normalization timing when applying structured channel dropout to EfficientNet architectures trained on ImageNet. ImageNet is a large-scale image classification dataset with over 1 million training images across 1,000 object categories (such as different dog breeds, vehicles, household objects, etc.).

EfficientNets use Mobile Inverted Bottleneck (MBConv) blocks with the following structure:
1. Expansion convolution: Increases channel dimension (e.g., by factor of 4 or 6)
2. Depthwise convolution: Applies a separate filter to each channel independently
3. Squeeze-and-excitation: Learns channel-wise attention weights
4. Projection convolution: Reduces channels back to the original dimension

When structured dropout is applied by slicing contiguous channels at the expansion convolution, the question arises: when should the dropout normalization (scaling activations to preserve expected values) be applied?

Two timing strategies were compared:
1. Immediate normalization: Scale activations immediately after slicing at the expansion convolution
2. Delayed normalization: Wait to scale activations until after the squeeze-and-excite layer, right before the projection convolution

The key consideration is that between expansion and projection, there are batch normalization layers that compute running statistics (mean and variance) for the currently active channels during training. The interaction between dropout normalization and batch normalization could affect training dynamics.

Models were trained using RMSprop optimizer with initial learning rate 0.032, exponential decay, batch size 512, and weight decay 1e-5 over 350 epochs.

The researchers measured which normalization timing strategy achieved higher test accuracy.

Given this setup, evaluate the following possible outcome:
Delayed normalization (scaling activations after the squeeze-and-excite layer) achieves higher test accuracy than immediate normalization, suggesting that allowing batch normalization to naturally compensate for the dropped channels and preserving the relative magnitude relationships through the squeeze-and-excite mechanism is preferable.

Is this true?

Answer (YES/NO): YES